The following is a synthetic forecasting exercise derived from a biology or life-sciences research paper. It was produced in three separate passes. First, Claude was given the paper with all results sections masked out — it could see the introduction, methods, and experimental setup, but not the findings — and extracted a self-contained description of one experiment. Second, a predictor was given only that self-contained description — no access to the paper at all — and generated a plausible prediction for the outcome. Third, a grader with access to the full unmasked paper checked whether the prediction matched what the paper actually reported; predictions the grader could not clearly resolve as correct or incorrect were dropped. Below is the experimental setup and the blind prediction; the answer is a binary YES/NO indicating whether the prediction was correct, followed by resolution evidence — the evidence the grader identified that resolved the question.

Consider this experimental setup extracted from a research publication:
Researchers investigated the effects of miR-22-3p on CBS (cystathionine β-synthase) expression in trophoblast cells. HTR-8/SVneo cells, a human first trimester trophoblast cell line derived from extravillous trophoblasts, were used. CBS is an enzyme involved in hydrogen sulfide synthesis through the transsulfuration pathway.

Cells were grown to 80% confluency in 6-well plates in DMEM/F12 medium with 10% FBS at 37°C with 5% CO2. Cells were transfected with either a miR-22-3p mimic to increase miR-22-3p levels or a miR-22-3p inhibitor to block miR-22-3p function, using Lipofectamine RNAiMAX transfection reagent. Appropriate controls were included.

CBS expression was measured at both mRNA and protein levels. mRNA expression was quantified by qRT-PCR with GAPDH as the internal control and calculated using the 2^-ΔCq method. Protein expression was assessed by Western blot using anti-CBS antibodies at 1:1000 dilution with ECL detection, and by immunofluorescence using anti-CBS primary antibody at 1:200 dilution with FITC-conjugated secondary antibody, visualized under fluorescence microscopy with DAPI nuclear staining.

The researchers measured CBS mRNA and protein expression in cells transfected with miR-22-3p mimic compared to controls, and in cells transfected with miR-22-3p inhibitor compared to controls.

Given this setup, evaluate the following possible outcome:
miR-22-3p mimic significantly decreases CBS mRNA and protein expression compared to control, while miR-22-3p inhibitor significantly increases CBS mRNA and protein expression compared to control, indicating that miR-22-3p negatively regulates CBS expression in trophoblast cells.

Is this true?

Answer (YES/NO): YES